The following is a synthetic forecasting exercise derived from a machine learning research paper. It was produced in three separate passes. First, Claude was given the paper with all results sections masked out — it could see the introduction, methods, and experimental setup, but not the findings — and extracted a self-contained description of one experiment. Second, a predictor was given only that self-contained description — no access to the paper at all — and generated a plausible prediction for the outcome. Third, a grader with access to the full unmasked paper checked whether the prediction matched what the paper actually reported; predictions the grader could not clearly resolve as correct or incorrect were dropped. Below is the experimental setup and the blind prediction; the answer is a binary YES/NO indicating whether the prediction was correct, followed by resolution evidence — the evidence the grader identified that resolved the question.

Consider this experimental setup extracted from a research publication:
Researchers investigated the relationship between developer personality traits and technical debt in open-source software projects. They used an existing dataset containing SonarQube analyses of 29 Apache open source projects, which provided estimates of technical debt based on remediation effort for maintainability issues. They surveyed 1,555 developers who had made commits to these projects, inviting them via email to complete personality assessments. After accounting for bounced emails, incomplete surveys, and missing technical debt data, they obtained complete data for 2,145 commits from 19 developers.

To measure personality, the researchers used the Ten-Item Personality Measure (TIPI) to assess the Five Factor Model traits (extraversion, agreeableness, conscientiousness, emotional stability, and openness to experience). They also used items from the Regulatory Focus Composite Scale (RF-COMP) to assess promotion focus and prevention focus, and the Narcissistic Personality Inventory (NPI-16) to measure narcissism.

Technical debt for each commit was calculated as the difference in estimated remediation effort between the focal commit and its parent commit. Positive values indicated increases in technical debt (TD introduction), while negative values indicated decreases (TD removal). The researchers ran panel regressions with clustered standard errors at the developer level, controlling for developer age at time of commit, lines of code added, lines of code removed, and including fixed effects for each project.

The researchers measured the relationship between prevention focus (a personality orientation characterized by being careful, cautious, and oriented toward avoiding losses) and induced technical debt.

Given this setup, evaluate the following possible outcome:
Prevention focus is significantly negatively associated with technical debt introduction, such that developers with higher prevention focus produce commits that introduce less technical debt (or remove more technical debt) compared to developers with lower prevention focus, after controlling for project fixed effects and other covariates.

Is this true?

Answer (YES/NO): YES